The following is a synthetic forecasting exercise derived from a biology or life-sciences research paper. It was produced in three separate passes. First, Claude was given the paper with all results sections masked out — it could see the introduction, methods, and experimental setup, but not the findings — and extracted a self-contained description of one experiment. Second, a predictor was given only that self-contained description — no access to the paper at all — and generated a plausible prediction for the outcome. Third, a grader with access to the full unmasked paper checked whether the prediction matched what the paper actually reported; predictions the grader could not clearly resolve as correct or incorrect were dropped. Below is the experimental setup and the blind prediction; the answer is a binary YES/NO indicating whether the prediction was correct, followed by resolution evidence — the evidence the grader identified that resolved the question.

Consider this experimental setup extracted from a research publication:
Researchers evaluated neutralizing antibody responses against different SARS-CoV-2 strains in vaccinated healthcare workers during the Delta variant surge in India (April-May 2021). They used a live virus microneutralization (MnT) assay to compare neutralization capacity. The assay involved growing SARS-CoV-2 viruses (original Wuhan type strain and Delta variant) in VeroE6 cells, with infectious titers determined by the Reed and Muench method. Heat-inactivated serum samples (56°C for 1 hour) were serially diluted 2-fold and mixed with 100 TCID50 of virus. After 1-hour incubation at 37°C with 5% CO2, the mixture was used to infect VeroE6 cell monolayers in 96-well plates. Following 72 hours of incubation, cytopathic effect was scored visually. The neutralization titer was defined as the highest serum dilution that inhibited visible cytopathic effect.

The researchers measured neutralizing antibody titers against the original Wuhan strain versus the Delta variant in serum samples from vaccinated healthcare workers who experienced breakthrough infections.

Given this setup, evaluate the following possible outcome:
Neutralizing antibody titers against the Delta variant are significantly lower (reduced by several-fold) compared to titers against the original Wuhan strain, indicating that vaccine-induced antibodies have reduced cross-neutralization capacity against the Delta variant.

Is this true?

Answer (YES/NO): YES